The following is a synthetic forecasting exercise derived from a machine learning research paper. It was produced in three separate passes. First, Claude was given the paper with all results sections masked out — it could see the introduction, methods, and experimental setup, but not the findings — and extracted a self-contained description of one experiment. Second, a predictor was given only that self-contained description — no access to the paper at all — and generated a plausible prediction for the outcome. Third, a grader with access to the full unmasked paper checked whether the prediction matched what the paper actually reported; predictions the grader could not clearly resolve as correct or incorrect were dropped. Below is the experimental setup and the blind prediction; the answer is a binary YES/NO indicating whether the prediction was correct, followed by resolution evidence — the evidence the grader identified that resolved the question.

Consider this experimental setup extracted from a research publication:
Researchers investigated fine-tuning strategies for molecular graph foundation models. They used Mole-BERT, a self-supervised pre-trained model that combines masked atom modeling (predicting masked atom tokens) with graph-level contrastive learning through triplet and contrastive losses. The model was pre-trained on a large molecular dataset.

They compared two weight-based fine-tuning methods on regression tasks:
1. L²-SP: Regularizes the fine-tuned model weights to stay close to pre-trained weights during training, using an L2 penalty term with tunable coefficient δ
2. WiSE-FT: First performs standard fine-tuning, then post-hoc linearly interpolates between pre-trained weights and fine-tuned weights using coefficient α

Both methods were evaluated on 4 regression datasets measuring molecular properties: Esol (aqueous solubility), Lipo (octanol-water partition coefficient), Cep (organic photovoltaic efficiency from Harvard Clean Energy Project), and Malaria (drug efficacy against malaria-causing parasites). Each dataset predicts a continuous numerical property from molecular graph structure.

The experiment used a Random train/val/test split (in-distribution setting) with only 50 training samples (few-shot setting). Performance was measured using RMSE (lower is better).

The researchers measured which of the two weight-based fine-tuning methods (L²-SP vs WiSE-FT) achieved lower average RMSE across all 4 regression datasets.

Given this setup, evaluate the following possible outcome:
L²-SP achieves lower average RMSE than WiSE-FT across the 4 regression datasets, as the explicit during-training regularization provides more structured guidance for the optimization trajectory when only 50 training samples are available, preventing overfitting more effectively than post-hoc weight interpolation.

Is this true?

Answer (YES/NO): YES